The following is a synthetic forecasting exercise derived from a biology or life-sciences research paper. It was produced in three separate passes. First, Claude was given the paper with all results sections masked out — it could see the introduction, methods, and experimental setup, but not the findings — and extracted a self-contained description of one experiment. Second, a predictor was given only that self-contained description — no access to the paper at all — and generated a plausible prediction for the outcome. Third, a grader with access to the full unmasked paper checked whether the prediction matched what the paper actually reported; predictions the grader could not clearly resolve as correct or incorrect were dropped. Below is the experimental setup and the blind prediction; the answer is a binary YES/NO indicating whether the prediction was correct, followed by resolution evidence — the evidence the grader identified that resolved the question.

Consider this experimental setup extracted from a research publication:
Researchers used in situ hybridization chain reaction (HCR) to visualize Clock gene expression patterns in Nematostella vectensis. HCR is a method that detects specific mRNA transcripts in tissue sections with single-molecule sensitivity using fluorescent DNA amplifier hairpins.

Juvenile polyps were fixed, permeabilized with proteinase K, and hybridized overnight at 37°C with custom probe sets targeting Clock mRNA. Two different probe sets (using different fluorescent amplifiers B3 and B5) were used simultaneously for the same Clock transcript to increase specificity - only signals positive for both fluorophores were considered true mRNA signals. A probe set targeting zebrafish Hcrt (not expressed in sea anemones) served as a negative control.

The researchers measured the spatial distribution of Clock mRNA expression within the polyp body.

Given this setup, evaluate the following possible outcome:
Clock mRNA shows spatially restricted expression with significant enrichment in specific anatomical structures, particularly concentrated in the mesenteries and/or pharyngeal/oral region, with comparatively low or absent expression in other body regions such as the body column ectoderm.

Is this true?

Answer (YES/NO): NO